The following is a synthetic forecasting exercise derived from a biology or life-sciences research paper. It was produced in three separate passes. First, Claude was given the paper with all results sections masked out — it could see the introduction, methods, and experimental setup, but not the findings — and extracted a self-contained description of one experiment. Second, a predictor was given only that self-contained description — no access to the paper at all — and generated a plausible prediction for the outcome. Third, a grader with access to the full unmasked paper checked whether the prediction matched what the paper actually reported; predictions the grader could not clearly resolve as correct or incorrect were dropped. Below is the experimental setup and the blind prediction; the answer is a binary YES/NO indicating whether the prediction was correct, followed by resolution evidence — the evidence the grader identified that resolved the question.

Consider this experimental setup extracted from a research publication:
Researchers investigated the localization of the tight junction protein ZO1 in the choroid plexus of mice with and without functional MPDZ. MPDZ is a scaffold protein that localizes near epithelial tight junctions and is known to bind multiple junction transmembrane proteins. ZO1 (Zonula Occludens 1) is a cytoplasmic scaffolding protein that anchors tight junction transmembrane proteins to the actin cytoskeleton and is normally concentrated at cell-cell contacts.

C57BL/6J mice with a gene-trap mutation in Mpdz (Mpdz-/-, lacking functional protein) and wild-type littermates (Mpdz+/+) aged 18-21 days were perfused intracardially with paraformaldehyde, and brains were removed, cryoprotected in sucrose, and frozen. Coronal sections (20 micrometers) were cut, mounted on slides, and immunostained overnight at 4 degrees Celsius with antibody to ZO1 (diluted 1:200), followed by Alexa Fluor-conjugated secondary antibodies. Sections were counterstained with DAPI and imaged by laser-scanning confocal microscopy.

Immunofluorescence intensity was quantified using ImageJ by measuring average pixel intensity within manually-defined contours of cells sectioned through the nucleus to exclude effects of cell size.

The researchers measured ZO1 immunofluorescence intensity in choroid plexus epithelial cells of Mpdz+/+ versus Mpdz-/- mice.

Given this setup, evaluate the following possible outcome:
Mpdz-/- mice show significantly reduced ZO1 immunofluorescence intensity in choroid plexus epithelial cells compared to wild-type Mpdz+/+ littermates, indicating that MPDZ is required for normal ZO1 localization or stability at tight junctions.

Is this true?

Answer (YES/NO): YES